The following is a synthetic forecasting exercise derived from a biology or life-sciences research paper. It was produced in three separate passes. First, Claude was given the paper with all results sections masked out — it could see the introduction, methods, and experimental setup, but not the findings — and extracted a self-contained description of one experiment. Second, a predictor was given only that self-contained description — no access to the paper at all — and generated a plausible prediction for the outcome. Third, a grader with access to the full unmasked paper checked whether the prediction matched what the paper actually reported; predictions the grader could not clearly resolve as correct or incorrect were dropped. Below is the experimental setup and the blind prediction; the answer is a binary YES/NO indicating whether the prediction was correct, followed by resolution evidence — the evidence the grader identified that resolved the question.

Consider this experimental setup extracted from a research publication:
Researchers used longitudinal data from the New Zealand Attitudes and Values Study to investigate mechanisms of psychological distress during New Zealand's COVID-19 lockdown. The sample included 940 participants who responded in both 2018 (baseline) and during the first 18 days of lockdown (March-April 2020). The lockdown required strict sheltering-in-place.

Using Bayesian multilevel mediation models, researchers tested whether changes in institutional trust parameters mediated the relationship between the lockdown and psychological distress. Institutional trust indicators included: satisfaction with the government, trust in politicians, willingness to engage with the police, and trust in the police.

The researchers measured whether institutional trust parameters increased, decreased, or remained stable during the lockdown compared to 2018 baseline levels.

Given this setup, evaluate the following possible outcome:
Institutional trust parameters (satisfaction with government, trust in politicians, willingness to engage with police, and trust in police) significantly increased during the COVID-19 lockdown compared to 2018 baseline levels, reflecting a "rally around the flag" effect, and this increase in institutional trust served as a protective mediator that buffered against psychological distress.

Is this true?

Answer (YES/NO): NO